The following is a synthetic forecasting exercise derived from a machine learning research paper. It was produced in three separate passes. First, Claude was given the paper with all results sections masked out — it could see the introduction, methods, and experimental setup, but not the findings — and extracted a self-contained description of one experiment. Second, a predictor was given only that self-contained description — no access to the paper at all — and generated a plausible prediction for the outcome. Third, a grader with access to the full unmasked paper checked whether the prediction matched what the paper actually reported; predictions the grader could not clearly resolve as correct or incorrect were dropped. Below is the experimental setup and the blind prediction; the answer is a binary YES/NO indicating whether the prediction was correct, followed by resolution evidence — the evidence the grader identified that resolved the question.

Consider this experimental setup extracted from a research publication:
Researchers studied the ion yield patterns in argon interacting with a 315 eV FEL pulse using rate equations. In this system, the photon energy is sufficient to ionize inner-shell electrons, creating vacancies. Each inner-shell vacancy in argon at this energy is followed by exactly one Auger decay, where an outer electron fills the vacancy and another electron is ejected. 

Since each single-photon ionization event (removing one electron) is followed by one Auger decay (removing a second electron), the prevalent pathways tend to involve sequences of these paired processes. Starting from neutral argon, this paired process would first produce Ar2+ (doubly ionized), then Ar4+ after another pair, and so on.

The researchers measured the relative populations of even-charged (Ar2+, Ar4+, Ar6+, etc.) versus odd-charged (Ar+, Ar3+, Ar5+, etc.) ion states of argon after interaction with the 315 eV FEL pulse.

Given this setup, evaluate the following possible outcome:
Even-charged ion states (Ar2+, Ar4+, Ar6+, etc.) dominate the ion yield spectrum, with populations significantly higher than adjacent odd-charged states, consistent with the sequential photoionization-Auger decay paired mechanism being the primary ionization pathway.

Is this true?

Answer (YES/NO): YES